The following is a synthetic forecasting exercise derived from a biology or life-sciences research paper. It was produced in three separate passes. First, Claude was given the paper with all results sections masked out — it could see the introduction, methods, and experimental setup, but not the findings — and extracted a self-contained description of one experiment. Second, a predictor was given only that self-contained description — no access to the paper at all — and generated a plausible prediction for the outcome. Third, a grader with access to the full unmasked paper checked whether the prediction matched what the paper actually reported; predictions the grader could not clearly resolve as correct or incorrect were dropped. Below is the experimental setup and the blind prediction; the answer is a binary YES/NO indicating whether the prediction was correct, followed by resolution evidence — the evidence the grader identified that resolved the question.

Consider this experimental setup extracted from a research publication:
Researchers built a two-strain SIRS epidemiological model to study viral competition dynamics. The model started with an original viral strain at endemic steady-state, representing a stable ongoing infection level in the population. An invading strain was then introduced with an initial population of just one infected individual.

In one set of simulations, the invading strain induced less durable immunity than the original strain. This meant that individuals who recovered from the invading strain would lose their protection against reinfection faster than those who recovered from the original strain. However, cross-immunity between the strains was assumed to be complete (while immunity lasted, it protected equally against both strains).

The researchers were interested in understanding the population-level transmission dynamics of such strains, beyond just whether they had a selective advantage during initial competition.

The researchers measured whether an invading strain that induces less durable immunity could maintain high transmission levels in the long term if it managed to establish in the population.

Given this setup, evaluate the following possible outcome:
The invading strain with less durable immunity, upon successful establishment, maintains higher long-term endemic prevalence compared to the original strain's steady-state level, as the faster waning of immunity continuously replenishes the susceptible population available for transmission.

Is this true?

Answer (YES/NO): YES